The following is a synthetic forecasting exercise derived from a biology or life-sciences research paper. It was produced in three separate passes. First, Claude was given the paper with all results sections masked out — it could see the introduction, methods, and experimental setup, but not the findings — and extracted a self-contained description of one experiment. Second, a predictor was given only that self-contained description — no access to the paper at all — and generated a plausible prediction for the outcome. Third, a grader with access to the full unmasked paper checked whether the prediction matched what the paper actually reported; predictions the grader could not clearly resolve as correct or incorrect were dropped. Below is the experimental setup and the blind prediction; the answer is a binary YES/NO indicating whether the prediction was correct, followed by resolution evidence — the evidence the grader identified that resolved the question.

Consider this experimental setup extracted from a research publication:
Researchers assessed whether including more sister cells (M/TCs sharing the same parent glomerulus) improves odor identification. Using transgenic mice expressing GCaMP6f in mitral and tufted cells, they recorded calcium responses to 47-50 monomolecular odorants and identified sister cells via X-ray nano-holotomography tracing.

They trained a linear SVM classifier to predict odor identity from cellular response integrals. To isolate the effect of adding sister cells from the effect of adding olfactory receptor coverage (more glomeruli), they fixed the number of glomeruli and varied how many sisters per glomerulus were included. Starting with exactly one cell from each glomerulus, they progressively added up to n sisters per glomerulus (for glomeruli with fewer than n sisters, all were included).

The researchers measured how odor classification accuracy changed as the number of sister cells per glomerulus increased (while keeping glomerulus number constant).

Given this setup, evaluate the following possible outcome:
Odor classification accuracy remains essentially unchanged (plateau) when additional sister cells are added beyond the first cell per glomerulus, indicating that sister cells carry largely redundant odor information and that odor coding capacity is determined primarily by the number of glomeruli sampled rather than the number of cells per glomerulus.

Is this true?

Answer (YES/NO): NO